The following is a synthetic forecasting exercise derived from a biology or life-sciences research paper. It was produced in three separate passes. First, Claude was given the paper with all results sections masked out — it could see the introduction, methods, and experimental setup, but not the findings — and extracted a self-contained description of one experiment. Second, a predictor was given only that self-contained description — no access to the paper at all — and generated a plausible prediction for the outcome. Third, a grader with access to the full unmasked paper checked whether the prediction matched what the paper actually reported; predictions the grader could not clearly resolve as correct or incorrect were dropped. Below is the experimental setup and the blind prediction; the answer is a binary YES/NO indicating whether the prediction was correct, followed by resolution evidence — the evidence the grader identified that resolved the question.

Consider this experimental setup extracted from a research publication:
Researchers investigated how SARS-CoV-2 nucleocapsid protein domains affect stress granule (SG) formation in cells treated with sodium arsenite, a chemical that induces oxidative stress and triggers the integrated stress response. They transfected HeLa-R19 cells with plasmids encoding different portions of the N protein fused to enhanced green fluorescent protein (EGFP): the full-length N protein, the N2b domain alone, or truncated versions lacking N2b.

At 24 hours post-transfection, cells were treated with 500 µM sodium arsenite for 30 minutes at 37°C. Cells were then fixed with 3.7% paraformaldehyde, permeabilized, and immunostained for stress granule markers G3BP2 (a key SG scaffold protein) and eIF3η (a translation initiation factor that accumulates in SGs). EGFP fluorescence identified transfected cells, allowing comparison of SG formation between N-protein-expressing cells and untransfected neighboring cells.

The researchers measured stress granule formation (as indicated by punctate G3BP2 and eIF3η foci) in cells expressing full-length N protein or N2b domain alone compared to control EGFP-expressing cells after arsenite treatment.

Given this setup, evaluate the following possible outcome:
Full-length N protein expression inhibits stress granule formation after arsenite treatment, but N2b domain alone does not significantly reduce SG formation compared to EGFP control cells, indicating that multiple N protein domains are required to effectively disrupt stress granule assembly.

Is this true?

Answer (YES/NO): NO